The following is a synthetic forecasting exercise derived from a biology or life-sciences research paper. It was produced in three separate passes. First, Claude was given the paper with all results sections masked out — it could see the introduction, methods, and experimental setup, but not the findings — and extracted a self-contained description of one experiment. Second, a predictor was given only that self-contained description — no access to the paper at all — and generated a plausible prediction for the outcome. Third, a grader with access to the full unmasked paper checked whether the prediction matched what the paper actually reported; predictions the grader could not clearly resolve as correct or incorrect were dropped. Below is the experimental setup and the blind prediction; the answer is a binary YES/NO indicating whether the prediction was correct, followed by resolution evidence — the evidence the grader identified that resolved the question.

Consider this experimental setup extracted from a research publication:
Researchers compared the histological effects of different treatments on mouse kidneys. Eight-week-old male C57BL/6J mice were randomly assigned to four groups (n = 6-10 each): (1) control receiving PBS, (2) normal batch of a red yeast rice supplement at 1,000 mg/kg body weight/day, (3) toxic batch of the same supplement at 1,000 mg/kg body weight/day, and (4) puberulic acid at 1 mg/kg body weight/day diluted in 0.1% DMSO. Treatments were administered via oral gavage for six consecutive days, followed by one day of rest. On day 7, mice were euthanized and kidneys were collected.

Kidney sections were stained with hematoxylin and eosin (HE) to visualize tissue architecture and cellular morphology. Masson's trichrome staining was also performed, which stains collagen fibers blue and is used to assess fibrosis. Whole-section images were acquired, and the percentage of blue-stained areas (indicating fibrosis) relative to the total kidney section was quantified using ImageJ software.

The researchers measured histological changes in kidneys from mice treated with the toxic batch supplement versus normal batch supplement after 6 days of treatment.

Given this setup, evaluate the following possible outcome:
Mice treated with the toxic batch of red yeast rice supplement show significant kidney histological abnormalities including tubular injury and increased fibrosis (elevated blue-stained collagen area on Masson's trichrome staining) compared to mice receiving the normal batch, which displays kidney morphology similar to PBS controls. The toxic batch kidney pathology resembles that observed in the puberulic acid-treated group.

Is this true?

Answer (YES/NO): YES